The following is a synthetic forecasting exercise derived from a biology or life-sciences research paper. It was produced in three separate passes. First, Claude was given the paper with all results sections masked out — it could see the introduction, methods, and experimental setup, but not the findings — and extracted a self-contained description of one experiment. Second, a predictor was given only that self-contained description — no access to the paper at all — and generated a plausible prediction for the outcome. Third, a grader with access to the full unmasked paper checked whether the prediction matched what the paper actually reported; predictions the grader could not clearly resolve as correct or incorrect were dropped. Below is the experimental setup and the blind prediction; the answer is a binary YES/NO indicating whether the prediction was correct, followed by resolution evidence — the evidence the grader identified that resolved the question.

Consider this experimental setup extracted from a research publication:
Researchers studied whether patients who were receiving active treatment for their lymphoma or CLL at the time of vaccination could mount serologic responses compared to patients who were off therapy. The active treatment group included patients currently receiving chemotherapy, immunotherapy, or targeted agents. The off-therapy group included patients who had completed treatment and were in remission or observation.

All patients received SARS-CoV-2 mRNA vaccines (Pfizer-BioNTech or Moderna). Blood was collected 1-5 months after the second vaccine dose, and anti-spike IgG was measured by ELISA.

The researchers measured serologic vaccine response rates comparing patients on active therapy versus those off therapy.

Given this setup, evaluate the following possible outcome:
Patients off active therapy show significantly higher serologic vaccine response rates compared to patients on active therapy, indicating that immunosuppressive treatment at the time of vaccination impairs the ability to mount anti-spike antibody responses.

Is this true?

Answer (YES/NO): YES